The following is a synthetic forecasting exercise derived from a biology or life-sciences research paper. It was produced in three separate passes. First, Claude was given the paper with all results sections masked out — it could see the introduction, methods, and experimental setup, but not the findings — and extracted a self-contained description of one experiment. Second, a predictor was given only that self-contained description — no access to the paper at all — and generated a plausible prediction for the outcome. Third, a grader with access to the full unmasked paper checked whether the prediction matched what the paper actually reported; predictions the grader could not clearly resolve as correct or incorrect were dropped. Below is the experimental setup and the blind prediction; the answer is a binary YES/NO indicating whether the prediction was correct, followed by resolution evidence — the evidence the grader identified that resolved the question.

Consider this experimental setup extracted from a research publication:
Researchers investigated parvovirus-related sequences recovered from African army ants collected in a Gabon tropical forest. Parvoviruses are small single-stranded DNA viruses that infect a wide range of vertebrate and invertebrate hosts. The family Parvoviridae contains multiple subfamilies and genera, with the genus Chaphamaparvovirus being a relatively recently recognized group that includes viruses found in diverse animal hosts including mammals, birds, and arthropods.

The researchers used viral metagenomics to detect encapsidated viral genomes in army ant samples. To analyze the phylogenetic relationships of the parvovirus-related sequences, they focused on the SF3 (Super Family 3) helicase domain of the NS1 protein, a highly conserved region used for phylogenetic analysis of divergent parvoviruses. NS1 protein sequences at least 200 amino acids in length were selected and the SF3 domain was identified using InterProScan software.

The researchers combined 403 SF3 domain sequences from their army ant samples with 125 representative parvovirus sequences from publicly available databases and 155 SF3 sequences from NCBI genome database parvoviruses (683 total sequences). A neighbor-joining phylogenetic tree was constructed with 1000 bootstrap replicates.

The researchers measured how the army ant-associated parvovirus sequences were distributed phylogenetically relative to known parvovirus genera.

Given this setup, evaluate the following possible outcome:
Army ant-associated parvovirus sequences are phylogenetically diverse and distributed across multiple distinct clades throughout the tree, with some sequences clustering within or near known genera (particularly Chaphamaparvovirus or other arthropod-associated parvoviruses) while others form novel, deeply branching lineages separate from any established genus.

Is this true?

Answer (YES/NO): YES